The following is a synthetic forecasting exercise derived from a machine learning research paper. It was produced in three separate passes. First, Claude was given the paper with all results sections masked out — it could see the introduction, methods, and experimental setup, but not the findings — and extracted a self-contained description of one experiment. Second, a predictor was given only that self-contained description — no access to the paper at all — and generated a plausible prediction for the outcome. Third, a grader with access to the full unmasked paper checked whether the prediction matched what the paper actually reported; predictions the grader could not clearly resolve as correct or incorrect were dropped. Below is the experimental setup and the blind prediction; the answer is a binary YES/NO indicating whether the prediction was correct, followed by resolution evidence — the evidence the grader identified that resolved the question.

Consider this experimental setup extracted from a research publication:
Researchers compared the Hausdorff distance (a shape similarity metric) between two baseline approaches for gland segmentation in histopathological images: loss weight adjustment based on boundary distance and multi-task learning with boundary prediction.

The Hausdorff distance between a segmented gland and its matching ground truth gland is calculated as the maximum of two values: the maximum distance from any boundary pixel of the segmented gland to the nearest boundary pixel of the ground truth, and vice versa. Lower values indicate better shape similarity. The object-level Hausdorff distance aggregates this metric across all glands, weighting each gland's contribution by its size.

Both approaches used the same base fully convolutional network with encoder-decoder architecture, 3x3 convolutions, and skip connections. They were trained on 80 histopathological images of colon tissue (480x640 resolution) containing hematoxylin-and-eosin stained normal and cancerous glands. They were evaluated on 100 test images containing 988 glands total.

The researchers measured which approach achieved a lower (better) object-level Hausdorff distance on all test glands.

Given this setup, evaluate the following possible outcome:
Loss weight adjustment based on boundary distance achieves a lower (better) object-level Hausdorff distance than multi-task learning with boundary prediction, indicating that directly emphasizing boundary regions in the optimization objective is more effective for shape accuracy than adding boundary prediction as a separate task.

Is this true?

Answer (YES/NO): NO